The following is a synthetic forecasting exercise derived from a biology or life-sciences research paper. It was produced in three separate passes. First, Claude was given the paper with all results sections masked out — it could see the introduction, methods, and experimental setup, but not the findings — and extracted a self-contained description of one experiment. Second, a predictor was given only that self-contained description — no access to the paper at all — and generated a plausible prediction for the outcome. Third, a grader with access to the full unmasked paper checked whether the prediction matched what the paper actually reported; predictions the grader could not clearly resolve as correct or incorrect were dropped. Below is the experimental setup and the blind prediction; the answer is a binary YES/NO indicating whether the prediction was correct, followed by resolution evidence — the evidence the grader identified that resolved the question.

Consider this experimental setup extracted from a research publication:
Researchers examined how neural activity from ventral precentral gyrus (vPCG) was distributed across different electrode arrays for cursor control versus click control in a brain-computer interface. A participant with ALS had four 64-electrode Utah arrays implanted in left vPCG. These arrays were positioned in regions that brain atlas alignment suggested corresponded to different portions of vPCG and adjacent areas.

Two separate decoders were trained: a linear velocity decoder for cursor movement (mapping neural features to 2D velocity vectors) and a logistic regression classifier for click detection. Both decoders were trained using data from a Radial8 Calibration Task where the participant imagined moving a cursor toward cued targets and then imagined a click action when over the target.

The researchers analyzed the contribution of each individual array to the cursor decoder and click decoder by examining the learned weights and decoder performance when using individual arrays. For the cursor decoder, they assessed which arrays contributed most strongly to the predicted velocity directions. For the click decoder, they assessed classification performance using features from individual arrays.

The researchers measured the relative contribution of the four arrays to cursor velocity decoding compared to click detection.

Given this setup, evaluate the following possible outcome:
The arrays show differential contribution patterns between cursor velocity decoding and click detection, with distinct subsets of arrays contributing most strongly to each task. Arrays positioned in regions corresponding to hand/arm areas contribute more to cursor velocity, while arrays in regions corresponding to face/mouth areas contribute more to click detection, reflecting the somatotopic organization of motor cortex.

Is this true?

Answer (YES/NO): NO